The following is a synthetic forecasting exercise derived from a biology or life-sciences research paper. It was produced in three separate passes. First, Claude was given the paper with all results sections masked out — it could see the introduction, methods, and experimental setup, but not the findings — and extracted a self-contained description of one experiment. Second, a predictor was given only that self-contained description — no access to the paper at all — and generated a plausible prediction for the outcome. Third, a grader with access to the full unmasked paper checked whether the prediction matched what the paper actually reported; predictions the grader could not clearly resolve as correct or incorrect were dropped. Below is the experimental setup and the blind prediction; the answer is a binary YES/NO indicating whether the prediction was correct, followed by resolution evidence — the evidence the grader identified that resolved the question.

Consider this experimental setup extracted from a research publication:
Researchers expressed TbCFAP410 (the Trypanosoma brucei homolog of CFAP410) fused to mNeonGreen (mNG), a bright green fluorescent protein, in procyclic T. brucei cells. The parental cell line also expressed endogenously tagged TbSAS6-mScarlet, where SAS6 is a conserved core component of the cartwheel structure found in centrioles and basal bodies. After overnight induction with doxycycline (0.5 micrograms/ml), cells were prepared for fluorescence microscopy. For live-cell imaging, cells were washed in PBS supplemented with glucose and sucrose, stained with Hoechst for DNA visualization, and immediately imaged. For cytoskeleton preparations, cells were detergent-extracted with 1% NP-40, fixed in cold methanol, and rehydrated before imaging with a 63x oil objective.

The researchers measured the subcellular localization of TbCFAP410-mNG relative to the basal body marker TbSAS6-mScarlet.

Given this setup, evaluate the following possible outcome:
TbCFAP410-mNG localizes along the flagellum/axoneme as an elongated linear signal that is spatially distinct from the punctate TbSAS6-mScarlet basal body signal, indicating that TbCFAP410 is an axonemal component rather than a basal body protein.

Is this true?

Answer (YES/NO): NO